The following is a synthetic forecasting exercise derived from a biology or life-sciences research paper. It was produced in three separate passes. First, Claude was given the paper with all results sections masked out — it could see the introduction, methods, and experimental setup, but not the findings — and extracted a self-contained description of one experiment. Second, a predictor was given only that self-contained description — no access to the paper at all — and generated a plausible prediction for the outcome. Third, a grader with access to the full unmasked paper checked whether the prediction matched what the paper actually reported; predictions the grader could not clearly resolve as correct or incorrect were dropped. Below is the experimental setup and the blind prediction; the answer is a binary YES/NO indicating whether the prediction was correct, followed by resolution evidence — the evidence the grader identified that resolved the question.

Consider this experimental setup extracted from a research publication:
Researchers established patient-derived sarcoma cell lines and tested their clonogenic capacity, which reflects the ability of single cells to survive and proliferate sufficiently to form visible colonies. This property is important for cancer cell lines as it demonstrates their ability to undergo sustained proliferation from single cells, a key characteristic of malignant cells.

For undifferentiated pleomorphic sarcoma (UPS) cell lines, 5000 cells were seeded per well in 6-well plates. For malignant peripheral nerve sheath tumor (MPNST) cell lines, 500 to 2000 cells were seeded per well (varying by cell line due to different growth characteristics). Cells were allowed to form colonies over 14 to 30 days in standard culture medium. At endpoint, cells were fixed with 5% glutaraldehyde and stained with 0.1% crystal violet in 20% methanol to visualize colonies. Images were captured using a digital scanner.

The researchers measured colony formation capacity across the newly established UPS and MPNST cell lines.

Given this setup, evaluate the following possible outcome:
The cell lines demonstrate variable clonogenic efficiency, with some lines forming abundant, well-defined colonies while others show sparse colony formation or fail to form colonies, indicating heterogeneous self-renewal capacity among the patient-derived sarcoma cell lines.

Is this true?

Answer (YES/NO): NO